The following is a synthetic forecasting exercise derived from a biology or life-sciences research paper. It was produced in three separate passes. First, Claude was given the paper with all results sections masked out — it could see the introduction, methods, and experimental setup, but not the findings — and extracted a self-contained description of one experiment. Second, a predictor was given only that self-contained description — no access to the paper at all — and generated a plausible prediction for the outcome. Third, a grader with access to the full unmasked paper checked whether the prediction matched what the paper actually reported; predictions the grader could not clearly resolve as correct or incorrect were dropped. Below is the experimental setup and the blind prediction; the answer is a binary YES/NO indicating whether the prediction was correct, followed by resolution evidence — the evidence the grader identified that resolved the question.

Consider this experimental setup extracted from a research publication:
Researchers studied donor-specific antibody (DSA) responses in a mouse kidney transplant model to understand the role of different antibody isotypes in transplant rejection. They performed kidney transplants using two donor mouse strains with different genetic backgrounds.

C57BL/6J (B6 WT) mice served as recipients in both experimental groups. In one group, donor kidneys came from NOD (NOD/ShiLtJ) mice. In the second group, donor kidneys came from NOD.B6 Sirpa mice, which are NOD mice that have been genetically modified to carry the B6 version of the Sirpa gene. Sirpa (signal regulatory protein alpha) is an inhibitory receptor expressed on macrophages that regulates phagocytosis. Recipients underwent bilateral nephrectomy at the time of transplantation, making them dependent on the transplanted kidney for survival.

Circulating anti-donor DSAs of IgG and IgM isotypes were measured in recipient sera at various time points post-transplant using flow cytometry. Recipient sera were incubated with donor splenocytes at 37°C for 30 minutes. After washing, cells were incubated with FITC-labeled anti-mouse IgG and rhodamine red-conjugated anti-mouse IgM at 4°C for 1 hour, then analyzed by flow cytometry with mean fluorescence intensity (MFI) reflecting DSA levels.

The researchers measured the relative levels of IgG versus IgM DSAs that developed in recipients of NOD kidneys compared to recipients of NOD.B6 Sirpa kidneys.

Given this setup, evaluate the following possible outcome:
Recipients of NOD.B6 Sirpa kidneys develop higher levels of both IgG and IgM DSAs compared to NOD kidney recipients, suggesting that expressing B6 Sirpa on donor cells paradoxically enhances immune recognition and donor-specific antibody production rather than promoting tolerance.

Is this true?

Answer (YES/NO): NO